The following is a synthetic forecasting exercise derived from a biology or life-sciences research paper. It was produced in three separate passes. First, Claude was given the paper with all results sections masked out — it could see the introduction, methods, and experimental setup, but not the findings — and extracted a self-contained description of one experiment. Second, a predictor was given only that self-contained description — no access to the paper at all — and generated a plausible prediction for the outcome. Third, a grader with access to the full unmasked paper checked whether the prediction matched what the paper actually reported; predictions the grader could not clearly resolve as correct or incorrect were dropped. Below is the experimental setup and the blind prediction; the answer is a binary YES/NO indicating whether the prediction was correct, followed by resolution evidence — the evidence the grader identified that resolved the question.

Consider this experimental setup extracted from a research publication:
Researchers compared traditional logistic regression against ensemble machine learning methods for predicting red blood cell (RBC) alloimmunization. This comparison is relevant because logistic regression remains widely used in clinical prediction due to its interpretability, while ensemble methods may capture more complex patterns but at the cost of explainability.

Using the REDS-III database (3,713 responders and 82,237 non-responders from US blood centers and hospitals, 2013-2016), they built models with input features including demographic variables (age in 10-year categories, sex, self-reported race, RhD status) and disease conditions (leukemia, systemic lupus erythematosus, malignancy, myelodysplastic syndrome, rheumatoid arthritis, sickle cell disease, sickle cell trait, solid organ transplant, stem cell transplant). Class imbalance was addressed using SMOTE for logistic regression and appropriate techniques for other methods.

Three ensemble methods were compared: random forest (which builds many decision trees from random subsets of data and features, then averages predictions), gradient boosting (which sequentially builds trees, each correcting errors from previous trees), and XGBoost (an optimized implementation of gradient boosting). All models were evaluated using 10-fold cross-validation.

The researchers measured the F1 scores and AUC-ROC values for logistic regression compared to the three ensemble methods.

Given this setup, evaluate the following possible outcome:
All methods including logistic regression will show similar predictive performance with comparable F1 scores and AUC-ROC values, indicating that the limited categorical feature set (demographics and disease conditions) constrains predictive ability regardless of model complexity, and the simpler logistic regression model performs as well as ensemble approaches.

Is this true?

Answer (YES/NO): NO